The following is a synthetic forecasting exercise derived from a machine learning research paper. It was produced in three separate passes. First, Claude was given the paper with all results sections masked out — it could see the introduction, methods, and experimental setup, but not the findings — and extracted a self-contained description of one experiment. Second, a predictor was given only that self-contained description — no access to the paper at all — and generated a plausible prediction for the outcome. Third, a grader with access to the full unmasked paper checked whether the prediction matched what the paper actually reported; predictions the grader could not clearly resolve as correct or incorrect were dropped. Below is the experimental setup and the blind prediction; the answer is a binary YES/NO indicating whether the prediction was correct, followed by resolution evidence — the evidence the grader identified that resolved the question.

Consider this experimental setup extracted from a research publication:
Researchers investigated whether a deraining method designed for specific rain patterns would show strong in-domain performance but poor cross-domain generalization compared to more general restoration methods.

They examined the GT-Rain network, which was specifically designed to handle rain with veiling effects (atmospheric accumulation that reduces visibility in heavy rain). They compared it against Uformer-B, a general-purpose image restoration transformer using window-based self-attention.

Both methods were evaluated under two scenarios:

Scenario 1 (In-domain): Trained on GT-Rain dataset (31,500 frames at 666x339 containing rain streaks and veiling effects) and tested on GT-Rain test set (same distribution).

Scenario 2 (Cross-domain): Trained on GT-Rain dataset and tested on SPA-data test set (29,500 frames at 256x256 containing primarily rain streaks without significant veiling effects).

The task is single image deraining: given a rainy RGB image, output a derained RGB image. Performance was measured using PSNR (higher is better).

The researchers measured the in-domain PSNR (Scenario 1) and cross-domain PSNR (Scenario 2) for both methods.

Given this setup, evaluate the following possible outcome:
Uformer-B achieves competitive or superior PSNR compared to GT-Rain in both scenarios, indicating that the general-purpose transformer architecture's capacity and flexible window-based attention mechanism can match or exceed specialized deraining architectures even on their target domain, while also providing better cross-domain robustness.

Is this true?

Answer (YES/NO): NO